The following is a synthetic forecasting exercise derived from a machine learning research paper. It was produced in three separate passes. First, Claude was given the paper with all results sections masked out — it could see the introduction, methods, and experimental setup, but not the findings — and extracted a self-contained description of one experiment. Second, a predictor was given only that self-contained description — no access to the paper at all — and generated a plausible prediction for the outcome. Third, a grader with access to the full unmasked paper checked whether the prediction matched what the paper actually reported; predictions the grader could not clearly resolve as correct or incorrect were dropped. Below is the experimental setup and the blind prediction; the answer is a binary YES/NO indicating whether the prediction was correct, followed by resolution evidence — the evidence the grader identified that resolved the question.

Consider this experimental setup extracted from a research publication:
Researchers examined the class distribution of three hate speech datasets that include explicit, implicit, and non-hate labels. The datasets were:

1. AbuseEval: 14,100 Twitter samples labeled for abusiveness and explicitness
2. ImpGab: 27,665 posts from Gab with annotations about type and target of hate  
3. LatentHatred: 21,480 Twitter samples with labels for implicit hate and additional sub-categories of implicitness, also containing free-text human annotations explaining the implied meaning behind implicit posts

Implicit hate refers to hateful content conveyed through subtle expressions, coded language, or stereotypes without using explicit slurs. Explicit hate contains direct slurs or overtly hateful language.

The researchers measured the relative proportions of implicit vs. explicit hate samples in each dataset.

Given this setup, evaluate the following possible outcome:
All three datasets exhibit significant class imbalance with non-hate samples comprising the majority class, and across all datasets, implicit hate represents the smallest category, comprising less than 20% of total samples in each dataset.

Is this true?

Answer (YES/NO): NO